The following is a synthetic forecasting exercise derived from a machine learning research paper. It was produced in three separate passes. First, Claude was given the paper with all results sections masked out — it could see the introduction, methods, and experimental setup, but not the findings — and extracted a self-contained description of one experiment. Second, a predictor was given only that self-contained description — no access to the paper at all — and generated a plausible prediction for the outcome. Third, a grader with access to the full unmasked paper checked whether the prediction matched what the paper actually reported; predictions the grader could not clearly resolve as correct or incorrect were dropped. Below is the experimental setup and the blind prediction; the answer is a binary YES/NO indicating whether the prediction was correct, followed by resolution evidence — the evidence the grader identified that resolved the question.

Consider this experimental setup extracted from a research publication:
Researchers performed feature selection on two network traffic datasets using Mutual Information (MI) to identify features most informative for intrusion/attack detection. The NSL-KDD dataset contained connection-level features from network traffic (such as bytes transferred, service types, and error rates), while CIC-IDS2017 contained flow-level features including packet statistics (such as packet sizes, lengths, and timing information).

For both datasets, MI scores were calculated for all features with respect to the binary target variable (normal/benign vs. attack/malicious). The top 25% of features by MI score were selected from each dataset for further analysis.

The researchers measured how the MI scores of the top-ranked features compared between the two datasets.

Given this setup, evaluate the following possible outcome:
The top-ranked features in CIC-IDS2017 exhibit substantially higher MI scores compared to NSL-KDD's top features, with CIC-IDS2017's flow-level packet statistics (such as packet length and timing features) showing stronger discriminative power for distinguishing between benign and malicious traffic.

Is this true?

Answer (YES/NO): NO